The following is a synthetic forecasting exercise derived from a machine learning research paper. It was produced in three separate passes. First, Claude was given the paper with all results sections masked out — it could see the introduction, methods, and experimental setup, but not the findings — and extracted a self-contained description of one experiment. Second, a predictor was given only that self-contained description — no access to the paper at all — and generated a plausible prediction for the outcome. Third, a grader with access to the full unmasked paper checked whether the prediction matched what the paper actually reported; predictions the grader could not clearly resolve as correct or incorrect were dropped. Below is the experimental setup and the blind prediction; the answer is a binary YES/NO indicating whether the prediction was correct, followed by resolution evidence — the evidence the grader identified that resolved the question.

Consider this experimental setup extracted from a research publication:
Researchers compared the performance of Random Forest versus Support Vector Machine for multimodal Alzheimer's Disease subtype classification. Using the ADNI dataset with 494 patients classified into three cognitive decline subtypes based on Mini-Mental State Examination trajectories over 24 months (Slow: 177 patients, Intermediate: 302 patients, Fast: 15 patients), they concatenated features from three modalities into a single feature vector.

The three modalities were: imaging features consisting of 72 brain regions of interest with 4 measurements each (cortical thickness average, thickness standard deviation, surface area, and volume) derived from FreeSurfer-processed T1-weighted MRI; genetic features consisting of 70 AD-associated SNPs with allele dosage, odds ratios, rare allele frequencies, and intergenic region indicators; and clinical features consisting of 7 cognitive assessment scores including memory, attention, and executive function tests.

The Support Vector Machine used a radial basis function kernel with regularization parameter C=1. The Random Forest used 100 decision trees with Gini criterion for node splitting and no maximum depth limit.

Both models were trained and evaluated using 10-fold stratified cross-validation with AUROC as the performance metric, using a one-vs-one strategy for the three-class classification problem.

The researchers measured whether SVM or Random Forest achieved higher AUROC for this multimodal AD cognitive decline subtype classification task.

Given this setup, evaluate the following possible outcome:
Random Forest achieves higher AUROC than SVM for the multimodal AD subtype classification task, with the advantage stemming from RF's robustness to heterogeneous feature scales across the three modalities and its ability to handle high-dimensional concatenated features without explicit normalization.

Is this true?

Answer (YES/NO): NO